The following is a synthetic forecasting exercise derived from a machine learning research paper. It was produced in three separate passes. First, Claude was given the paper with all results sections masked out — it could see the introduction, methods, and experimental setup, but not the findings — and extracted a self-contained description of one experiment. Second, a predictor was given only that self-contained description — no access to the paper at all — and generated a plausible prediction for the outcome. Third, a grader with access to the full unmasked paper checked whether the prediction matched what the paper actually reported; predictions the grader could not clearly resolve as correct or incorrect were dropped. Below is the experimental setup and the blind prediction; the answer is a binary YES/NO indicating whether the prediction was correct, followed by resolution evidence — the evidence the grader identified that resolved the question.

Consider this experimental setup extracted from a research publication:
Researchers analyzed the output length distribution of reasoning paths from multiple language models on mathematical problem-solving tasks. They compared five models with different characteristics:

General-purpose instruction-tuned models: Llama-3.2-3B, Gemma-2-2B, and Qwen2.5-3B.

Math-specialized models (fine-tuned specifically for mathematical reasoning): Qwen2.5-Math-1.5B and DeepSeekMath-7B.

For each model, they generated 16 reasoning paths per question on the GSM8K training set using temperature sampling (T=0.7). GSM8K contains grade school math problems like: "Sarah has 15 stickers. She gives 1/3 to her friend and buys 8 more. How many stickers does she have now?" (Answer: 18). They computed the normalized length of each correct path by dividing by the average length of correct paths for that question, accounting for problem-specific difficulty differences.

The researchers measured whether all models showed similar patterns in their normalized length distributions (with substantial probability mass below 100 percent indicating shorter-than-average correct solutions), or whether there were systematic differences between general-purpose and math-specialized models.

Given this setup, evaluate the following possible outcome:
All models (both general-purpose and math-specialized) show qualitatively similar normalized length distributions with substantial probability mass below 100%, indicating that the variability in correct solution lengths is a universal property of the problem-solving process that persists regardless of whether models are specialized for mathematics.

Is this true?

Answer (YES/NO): NO